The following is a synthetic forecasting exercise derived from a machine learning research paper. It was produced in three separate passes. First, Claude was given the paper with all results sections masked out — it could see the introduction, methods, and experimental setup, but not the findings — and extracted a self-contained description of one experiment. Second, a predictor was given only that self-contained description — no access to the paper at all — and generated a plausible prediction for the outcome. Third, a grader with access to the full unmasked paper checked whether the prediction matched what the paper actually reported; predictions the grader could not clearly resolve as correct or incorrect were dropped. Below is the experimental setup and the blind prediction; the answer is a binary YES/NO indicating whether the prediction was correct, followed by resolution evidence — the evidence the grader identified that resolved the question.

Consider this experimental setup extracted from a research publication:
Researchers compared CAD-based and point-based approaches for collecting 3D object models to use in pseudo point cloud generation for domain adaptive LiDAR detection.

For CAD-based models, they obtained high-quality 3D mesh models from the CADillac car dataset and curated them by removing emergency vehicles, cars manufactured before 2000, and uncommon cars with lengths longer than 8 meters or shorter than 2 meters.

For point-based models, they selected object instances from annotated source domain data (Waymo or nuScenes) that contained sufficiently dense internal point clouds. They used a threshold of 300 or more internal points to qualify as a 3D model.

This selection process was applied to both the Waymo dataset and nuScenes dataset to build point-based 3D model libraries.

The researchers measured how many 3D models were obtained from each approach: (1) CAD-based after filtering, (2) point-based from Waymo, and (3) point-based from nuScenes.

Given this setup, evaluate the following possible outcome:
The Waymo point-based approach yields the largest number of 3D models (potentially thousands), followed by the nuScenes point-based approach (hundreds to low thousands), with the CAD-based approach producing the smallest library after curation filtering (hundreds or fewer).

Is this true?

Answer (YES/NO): NO